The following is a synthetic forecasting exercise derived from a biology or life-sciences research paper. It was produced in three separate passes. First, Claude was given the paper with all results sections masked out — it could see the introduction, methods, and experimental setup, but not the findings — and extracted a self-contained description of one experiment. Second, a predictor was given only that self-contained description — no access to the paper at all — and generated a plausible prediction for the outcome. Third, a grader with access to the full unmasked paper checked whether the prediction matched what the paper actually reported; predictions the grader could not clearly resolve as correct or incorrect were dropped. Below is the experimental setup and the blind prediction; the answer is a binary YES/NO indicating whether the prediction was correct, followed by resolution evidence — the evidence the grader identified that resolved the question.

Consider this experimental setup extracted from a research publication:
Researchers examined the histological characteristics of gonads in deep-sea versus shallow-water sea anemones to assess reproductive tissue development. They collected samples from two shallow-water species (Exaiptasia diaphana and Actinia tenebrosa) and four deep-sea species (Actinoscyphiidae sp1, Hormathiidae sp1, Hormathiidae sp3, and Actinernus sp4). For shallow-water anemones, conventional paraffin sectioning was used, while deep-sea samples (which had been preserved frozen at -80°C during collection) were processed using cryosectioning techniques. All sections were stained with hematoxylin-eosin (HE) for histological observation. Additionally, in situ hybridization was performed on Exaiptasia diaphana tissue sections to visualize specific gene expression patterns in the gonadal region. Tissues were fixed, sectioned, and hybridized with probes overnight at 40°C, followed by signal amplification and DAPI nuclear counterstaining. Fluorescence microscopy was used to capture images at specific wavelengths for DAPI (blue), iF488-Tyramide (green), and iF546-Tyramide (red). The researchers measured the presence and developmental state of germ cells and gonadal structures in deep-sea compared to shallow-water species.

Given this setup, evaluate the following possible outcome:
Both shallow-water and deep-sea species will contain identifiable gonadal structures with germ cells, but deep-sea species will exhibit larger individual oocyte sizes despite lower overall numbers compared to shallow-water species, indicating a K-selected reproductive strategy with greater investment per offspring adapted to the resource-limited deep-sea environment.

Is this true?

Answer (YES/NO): NO